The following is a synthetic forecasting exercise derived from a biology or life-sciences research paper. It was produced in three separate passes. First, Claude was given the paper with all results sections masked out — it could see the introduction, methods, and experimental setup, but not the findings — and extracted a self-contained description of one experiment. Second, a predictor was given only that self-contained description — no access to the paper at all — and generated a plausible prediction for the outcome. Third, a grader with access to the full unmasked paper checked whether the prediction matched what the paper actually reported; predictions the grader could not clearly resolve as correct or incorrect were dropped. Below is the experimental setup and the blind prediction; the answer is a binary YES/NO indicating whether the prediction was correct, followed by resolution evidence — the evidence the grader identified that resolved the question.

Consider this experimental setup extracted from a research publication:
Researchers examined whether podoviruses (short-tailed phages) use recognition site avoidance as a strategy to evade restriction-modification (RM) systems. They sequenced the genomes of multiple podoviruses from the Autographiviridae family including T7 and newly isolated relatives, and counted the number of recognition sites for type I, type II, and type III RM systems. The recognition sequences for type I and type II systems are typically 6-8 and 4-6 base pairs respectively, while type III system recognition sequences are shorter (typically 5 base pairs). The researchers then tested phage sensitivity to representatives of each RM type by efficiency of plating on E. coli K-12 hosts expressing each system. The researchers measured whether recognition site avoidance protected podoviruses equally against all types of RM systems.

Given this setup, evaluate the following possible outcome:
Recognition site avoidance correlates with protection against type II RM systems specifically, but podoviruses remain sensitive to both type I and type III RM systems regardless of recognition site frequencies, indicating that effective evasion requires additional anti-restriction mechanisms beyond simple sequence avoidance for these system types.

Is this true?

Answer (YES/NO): NO